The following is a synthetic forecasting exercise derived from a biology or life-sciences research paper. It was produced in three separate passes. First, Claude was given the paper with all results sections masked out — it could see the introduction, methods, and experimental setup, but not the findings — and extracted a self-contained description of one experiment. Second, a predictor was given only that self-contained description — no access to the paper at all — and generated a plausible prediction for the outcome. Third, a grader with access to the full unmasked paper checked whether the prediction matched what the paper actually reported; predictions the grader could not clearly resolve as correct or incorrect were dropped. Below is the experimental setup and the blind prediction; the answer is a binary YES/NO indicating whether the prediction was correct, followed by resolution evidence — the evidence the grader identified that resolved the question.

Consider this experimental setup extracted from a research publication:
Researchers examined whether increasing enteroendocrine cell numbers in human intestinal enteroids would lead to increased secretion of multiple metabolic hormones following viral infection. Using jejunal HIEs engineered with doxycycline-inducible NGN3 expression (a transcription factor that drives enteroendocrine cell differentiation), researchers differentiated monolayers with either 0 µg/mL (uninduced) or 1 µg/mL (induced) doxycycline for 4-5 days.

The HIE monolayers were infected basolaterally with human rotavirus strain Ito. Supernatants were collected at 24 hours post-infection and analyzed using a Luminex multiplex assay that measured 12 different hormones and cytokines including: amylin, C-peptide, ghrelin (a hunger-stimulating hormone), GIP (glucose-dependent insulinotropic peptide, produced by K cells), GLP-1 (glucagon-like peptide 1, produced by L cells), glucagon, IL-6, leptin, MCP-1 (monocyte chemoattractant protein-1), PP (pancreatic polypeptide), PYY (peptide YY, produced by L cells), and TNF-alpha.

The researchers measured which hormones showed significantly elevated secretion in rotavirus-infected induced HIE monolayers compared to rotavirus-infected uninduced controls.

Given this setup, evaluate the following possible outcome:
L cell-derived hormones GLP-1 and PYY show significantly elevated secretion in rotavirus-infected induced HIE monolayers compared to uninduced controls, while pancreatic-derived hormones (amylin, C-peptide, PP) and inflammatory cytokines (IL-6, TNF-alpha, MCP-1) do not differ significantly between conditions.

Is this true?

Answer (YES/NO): NO